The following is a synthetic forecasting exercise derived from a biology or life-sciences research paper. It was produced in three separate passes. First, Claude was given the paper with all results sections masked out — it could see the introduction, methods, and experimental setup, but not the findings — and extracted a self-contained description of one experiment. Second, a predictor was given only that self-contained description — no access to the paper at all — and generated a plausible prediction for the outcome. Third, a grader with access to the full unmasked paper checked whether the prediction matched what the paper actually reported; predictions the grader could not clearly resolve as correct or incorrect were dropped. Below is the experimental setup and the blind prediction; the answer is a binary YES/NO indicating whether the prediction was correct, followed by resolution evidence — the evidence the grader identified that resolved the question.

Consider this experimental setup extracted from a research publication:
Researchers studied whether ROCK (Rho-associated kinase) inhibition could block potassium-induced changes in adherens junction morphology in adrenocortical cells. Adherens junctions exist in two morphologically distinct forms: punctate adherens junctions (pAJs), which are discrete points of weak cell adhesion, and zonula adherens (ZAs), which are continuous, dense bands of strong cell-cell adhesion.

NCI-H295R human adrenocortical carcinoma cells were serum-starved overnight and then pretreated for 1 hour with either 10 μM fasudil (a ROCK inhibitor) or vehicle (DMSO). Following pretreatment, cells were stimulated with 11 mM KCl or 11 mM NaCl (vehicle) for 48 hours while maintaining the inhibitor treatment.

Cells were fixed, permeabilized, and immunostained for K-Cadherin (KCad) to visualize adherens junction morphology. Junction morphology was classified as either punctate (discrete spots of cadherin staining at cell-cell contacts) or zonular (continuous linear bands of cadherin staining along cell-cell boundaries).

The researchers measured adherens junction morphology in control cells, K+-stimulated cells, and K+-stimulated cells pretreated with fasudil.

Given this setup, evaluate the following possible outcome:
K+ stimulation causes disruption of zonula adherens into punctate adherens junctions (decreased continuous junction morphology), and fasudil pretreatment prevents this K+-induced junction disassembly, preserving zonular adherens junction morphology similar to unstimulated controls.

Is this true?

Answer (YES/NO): NO